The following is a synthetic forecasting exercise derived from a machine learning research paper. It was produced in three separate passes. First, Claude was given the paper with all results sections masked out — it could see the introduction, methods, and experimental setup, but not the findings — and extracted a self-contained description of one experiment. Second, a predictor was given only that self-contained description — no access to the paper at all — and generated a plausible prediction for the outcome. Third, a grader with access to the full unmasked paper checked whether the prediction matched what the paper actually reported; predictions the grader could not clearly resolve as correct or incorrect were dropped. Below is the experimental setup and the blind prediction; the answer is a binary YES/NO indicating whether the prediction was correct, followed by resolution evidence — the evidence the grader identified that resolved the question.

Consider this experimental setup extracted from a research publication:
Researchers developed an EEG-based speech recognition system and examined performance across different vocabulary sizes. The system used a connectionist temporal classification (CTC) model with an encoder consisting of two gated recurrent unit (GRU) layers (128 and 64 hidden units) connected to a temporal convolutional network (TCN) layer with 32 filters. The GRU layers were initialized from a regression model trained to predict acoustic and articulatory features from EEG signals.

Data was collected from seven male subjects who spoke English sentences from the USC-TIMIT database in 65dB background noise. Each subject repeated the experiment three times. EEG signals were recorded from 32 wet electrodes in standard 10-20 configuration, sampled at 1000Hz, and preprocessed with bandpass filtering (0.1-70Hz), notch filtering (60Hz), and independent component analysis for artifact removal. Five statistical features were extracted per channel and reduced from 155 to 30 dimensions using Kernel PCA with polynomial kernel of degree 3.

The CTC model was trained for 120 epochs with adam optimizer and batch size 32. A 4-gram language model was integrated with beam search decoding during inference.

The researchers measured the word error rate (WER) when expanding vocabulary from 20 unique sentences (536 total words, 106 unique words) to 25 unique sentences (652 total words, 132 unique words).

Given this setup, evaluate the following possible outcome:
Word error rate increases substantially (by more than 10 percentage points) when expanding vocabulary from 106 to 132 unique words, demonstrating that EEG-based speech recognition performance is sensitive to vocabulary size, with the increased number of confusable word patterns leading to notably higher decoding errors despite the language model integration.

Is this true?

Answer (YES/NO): NO